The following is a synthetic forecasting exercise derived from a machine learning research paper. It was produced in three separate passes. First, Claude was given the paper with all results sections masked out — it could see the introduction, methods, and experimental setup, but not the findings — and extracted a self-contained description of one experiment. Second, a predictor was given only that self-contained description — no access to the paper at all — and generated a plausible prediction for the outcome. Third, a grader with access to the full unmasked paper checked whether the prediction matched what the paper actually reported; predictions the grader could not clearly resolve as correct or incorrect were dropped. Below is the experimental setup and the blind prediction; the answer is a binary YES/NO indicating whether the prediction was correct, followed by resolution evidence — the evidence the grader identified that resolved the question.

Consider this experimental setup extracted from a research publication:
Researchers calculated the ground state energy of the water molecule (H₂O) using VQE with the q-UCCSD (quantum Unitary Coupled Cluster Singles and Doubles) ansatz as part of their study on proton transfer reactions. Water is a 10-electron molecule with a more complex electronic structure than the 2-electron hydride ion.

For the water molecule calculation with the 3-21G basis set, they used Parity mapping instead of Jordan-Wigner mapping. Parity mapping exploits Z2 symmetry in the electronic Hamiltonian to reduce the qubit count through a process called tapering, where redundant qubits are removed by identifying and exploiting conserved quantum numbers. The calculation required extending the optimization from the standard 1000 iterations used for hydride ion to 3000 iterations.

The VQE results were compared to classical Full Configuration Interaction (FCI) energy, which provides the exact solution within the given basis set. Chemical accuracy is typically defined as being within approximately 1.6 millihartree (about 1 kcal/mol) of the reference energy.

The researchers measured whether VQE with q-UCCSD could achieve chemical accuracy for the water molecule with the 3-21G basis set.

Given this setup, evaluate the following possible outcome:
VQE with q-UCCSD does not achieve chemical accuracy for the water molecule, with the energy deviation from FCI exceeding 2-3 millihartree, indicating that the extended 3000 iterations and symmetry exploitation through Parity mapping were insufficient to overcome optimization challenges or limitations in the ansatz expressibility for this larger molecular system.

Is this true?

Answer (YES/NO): YES